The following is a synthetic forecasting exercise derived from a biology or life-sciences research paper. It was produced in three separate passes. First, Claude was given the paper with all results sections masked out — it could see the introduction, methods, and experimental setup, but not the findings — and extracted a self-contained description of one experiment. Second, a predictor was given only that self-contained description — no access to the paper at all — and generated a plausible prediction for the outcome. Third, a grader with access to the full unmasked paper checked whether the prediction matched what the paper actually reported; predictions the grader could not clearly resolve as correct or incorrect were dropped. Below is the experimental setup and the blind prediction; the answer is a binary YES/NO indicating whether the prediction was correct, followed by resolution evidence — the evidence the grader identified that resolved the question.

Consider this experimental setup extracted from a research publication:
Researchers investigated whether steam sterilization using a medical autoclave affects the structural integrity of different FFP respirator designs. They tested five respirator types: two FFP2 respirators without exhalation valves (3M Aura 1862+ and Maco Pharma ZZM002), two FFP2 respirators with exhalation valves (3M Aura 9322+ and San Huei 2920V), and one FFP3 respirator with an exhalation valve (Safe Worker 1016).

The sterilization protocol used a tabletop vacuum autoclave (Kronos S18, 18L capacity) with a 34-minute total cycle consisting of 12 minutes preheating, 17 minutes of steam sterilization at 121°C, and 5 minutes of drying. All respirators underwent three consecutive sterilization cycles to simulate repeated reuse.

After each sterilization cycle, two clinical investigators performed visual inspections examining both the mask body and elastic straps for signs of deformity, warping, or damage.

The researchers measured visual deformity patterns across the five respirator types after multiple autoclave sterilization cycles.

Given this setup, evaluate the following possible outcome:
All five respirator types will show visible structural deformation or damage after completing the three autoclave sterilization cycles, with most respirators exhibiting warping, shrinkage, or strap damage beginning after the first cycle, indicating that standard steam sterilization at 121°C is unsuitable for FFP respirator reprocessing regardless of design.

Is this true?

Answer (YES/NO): NO